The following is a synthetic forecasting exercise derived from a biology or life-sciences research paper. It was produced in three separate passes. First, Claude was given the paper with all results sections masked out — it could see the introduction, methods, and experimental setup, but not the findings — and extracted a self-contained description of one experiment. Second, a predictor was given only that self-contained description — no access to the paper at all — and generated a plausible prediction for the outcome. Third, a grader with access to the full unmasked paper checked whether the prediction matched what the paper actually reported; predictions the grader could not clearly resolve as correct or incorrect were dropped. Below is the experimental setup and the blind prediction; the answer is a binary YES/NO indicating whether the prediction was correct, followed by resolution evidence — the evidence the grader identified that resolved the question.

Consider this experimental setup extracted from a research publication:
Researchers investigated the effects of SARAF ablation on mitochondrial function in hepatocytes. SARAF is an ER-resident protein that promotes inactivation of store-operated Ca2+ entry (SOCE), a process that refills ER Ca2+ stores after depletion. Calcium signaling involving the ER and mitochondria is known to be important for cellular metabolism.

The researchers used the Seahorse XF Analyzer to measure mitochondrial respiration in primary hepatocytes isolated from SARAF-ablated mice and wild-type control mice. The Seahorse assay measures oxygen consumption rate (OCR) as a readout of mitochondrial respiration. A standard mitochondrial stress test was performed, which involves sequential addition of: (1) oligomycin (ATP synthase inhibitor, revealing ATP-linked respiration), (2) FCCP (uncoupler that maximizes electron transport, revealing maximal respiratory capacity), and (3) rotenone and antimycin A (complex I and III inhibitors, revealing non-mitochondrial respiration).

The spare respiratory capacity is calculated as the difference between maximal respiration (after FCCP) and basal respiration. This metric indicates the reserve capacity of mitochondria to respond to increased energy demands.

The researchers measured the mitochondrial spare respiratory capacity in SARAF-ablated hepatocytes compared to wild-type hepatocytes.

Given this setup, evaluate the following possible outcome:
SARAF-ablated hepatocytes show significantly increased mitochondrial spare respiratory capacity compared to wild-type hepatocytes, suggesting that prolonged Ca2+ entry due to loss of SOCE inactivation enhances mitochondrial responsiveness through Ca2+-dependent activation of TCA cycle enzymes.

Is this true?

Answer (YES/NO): YES